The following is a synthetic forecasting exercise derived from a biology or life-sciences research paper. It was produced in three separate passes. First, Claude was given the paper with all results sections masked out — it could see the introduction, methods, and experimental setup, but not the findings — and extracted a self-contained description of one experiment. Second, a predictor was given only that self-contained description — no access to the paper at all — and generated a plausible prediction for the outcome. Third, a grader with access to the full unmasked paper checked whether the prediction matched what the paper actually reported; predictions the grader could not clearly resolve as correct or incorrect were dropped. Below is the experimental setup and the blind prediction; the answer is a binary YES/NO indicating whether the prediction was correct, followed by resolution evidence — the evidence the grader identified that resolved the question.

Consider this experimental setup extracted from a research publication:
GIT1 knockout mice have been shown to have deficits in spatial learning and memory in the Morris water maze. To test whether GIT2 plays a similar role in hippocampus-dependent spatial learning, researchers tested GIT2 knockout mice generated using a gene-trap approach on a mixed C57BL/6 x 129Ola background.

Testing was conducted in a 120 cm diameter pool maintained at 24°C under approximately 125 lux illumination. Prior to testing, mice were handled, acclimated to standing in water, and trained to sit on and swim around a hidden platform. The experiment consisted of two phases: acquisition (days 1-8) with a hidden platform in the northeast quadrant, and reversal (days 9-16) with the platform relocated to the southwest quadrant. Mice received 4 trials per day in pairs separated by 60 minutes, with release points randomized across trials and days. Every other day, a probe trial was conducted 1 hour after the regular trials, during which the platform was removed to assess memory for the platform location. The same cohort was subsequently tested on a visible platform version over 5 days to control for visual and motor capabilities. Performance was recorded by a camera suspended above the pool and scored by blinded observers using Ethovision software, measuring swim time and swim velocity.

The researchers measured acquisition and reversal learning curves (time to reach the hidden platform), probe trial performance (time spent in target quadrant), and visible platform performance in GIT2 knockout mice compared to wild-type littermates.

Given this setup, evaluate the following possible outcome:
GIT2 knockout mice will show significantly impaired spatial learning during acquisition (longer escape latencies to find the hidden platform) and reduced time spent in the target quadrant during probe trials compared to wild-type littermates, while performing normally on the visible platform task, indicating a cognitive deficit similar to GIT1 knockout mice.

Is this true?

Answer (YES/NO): NO